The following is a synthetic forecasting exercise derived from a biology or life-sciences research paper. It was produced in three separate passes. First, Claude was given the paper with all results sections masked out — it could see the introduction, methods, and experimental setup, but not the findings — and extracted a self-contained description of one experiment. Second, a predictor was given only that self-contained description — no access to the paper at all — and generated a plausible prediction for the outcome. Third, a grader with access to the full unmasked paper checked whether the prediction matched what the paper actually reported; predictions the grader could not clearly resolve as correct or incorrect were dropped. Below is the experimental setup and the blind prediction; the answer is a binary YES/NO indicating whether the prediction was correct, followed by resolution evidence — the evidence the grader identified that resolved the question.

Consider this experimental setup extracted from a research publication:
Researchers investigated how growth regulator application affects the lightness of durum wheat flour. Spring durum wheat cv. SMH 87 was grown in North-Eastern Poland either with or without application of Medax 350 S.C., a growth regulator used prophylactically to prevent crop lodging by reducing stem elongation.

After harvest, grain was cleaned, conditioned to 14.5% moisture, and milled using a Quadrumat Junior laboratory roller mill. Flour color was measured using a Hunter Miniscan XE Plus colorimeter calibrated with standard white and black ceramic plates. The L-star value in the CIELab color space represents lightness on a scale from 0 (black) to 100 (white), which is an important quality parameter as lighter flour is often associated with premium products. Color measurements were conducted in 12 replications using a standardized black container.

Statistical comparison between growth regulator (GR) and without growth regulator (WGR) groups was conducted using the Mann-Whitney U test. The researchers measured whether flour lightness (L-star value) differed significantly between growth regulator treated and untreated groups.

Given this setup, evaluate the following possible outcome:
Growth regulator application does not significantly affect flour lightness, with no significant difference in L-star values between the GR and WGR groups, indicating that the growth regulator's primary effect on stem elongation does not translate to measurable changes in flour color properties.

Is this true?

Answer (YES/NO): YES